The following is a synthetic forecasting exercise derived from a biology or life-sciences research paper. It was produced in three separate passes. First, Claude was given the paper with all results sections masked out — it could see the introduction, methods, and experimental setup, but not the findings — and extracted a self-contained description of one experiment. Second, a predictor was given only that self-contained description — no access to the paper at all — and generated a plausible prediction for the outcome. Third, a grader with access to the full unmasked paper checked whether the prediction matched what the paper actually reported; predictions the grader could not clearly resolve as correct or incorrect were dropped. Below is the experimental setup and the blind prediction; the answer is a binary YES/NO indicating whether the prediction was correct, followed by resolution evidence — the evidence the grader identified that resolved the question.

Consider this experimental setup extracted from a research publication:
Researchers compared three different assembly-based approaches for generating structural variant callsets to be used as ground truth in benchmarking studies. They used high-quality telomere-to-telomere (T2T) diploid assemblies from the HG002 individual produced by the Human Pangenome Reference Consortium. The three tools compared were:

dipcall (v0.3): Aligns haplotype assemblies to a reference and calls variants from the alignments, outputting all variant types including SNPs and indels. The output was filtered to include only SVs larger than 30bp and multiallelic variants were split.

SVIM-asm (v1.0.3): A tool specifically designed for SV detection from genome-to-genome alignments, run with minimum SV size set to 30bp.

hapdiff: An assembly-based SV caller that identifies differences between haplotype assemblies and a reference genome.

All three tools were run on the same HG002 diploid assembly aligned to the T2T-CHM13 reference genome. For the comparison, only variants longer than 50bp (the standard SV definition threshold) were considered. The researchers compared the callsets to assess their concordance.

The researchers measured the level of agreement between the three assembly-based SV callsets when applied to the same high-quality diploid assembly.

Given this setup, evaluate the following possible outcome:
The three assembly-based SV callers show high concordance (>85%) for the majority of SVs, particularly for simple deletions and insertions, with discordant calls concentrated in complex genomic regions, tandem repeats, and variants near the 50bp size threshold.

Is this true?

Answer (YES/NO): NO